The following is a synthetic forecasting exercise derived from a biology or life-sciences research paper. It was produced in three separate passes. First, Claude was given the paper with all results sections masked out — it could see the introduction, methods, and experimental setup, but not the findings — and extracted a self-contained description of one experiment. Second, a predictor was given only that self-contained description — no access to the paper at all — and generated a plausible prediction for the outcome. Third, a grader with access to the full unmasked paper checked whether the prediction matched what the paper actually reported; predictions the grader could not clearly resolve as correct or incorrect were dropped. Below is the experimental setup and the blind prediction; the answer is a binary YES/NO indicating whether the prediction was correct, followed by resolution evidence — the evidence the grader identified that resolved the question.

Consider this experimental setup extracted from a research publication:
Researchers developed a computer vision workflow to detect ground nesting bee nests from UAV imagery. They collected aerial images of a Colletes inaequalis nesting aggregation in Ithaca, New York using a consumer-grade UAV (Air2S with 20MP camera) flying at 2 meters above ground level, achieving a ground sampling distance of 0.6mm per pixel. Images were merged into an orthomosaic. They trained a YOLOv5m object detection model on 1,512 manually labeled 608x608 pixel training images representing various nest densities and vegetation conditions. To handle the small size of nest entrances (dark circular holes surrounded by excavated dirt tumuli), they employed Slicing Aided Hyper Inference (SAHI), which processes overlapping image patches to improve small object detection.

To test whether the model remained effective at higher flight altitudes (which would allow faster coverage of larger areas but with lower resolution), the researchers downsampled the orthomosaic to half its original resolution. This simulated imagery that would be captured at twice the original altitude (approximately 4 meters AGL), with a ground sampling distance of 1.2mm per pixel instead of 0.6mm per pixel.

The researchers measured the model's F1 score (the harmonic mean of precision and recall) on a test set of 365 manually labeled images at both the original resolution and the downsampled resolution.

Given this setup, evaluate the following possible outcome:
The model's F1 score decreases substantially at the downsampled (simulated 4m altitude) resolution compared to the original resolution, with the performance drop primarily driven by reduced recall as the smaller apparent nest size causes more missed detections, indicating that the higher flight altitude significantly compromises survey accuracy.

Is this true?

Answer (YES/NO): NO